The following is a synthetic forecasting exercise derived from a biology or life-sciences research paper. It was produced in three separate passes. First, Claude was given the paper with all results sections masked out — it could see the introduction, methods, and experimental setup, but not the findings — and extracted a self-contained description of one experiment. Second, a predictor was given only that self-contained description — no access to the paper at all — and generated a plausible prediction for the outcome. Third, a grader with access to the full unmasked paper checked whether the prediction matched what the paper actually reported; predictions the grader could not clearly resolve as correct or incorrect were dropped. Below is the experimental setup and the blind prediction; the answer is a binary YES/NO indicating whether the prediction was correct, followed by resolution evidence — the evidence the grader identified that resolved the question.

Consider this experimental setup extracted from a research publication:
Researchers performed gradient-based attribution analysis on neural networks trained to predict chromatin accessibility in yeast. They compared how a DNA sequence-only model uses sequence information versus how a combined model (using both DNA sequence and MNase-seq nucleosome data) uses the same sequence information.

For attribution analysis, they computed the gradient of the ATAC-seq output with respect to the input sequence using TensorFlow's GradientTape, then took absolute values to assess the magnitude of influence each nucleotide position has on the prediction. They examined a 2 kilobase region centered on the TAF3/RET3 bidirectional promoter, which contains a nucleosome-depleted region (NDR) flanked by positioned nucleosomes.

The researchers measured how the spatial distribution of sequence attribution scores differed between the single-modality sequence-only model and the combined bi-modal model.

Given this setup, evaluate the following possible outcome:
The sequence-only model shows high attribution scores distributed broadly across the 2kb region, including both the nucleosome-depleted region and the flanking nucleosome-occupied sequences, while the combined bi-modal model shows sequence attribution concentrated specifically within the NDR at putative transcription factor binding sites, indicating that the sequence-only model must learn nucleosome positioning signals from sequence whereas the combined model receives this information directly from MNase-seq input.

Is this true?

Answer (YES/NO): YES